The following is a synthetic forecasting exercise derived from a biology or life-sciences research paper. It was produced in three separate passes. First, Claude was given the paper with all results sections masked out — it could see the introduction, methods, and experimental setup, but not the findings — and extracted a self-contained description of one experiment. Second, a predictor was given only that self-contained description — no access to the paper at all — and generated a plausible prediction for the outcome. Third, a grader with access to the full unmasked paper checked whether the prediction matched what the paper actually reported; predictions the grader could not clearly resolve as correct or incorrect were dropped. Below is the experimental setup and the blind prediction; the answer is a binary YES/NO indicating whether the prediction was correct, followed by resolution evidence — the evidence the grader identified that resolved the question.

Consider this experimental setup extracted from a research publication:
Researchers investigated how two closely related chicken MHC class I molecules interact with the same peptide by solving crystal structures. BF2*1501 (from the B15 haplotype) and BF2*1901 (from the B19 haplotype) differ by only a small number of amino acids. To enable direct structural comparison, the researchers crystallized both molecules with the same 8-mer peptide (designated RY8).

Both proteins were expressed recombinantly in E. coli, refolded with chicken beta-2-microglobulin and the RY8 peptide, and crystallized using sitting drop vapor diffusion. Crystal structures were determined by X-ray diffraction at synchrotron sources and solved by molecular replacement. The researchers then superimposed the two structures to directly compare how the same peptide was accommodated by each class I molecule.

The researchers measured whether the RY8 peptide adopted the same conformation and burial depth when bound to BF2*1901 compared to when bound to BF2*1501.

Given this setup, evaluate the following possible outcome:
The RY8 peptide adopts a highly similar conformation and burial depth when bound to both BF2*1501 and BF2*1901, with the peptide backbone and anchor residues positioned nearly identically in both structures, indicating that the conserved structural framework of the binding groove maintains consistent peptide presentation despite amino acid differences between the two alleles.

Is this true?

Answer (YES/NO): NO